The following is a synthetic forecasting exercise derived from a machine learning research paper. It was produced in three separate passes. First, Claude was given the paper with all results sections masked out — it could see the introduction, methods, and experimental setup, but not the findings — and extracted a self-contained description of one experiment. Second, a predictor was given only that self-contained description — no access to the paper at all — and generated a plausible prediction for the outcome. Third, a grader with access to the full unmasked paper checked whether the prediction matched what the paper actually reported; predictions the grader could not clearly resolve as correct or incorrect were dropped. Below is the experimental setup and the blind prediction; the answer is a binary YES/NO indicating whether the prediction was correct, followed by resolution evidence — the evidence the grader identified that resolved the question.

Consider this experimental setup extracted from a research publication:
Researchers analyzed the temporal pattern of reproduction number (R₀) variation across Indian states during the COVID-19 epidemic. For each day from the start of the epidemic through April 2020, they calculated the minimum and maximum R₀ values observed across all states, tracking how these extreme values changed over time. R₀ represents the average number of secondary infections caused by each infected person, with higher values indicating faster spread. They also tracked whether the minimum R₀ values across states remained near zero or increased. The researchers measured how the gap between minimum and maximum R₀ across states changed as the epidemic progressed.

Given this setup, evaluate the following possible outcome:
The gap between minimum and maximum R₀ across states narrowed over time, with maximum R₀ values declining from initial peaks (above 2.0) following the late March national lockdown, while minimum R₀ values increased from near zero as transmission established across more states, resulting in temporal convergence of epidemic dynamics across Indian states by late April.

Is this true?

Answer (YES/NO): NO